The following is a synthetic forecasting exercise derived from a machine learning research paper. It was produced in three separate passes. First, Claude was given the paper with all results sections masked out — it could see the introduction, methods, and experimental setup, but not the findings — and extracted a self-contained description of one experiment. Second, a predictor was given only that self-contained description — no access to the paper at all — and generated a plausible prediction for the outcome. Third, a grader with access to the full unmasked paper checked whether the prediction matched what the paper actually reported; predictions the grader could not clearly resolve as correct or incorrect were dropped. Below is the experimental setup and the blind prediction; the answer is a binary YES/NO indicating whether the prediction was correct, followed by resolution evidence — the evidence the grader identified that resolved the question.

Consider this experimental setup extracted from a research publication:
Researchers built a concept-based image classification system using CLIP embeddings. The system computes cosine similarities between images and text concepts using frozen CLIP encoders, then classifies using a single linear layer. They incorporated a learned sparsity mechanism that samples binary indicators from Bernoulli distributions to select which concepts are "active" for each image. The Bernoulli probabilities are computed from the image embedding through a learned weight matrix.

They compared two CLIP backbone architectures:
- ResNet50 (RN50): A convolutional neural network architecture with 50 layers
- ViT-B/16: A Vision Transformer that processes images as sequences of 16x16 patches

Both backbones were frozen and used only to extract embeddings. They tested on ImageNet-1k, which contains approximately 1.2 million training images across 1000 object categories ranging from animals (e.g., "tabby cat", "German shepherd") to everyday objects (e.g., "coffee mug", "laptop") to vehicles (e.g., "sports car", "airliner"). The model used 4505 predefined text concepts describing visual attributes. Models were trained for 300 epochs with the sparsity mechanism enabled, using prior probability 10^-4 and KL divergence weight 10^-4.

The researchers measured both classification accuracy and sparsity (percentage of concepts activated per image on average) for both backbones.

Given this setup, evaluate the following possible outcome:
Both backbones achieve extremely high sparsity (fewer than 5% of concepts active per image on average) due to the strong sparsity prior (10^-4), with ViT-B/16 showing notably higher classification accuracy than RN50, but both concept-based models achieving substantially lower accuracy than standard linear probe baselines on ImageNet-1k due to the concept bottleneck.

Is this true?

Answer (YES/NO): NO